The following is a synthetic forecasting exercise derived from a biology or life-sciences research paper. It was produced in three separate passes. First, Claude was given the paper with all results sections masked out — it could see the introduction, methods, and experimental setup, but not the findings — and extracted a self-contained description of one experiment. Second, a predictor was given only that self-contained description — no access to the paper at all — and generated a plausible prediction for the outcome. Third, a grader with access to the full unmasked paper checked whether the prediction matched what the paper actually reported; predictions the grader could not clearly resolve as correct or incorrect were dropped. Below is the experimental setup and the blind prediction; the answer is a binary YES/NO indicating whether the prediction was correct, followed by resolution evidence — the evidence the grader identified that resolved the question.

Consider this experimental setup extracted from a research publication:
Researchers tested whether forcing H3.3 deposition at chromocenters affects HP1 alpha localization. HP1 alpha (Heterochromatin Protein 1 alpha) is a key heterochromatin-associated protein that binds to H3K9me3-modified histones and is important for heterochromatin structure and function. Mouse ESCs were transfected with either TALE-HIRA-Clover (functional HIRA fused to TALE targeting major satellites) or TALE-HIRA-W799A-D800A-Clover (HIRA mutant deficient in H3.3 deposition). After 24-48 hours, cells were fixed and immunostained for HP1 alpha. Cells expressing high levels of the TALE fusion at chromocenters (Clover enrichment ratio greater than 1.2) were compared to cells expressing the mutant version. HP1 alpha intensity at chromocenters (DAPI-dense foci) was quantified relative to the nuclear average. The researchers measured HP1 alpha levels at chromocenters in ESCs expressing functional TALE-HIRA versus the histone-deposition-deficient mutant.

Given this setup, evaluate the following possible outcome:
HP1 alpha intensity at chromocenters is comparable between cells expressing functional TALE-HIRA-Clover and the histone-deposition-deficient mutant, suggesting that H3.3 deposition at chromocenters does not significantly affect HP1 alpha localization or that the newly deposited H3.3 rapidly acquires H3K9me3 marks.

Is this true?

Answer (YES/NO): NO